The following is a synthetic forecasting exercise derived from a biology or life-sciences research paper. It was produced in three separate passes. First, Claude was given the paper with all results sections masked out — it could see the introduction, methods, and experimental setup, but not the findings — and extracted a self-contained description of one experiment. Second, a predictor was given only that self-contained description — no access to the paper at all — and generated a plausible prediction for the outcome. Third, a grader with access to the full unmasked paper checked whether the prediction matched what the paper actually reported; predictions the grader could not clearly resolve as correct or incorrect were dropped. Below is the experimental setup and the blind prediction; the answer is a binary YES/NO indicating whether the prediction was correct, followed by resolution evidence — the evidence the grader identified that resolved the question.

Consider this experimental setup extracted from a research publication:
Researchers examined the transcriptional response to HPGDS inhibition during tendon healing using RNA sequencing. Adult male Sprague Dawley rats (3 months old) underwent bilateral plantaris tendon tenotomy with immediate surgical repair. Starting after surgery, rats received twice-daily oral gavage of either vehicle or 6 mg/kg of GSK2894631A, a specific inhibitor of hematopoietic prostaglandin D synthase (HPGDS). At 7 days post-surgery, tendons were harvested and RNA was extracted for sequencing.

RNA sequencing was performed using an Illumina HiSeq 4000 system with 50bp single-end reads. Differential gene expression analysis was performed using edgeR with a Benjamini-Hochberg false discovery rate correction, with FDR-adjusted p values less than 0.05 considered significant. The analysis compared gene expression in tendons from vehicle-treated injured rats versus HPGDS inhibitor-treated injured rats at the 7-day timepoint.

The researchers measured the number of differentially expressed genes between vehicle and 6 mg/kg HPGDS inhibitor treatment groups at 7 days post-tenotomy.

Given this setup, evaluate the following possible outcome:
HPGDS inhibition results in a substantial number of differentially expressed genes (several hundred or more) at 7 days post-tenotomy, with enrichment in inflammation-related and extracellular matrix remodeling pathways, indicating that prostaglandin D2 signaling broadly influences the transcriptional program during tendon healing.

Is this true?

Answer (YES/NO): NO